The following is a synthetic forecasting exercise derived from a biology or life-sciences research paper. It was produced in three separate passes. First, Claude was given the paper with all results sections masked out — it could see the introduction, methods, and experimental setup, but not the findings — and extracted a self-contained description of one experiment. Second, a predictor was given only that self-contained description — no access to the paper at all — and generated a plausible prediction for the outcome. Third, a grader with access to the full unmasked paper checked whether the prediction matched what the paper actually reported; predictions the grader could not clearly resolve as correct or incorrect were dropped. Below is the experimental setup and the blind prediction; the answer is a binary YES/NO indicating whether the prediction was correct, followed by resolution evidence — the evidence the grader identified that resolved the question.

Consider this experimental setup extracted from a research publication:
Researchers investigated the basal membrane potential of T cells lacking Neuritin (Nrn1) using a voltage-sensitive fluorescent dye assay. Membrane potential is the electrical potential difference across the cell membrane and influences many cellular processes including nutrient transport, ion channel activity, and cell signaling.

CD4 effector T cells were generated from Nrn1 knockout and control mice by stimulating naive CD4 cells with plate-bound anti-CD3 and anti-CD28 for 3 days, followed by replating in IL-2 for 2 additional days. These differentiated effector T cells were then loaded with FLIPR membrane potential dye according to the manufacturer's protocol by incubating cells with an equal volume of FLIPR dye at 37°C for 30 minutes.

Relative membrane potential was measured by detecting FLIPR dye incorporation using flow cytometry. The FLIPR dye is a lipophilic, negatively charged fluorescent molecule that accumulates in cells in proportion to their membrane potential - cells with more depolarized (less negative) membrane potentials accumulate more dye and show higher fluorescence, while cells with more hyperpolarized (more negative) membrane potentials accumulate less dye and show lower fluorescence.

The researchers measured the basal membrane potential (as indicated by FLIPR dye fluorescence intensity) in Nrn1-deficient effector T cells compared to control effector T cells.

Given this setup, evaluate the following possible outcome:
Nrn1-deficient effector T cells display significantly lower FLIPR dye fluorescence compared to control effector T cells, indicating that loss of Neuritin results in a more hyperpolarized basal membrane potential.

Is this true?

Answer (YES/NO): NO